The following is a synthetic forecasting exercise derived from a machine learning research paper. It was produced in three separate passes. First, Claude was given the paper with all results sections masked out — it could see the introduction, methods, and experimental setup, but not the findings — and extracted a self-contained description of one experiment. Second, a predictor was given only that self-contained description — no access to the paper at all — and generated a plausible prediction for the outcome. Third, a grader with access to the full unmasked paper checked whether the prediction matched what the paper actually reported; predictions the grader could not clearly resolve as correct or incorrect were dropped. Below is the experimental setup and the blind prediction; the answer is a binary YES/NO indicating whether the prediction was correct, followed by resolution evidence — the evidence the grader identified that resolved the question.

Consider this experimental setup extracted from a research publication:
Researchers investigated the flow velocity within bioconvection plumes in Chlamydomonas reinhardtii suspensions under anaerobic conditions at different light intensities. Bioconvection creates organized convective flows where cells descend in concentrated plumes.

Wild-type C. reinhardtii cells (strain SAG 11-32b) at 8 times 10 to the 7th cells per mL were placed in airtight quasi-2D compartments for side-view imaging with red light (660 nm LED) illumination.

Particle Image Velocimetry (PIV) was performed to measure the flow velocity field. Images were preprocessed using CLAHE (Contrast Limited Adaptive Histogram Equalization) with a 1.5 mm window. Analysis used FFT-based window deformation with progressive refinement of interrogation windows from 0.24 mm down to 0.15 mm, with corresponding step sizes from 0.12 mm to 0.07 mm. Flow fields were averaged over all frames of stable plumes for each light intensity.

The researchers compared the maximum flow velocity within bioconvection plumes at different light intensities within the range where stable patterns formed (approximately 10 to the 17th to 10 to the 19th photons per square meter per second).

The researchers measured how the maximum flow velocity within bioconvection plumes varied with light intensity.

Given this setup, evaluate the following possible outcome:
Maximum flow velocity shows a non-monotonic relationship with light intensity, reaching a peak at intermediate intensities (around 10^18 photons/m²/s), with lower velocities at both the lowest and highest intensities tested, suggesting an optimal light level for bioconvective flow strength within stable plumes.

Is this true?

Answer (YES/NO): NO